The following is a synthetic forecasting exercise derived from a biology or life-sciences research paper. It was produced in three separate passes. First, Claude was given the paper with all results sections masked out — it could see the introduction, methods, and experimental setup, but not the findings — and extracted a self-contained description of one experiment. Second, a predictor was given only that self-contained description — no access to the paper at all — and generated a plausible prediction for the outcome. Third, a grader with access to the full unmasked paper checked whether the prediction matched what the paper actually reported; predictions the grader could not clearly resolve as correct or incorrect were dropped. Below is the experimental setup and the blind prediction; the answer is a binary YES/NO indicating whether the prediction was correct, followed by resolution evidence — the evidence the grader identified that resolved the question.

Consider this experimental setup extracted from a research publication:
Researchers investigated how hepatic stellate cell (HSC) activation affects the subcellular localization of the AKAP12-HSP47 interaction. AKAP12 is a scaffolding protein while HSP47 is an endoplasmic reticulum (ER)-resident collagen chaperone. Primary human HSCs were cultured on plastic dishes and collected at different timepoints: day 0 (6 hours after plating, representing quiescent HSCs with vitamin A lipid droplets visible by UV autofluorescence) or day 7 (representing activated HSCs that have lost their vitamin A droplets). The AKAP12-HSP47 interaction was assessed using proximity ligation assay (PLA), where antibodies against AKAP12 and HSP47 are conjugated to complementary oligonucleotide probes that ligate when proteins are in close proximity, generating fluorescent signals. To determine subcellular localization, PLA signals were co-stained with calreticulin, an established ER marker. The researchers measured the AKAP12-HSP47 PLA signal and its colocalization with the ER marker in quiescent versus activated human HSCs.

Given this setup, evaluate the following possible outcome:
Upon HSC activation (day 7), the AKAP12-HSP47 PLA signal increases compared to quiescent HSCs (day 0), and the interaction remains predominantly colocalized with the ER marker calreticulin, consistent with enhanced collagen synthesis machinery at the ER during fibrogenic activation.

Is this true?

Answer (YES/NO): NO